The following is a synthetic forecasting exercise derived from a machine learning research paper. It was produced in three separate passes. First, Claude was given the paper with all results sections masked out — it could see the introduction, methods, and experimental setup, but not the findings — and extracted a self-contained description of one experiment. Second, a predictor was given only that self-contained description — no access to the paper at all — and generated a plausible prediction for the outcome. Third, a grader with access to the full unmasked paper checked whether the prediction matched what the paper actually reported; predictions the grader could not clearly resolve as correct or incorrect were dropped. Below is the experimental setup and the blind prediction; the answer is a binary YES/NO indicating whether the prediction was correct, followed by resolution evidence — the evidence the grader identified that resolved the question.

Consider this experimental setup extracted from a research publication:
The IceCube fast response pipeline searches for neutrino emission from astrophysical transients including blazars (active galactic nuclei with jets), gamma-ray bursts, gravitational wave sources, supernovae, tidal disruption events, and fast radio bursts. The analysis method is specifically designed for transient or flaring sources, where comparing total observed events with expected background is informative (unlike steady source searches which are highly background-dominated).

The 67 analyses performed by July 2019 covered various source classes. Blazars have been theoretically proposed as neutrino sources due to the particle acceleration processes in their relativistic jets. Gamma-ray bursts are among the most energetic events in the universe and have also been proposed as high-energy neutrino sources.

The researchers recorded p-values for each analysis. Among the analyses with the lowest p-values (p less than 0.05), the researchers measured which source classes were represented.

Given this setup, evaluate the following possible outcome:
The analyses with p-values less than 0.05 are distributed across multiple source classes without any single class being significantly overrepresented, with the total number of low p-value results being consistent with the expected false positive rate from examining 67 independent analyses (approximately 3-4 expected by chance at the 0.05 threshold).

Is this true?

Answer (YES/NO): YES